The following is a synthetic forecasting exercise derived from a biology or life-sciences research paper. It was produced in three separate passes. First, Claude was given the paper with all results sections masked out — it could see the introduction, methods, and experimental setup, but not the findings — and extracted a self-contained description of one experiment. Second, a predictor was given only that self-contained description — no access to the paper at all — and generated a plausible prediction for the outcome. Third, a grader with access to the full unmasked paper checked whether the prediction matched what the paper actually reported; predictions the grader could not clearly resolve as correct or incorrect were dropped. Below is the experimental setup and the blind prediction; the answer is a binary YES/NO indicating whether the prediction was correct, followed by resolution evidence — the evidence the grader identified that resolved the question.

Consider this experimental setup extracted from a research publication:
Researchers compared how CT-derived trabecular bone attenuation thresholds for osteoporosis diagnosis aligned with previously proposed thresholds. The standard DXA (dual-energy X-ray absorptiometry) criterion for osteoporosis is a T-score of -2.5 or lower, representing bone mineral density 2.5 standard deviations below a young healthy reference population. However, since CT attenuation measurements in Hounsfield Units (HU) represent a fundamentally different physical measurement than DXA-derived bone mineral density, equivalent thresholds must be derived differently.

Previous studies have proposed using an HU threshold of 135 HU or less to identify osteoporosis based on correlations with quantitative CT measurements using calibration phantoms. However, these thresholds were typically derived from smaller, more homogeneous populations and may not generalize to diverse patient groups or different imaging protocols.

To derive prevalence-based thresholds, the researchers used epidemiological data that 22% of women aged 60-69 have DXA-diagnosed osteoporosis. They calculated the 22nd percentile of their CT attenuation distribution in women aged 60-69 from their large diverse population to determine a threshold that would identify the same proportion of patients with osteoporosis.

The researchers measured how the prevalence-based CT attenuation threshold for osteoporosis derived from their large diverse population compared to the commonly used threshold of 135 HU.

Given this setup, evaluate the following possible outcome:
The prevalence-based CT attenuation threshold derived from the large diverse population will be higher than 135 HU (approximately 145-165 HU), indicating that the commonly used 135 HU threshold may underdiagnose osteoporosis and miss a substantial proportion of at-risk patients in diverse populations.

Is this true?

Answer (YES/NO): NO